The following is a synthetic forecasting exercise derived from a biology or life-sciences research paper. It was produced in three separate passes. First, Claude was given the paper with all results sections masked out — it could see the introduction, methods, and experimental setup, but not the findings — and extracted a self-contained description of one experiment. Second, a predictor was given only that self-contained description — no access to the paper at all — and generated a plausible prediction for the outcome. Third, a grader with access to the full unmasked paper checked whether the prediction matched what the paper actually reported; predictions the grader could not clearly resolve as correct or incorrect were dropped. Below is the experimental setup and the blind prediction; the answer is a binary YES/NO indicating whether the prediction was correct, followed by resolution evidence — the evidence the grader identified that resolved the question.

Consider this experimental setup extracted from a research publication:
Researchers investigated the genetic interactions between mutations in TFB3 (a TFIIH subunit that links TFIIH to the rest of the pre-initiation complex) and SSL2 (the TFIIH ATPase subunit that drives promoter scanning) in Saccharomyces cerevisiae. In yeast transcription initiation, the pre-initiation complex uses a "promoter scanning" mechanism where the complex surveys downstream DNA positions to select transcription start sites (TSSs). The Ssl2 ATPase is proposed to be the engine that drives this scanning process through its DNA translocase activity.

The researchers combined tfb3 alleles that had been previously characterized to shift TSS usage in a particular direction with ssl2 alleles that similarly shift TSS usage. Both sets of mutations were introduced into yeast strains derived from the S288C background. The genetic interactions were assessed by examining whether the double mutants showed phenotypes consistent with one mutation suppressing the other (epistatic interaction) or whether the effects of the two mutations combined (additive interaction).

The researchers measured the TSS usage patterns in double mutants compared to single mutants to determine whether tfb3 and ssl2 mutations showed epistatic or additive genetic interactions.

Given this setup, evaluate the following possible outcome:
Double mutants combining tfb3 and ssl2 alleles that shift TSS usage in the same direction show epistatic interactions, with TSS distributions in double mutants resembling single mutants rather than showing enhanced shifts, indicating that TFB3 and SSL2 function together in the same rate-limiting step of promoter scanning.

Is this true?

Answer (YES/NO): NO